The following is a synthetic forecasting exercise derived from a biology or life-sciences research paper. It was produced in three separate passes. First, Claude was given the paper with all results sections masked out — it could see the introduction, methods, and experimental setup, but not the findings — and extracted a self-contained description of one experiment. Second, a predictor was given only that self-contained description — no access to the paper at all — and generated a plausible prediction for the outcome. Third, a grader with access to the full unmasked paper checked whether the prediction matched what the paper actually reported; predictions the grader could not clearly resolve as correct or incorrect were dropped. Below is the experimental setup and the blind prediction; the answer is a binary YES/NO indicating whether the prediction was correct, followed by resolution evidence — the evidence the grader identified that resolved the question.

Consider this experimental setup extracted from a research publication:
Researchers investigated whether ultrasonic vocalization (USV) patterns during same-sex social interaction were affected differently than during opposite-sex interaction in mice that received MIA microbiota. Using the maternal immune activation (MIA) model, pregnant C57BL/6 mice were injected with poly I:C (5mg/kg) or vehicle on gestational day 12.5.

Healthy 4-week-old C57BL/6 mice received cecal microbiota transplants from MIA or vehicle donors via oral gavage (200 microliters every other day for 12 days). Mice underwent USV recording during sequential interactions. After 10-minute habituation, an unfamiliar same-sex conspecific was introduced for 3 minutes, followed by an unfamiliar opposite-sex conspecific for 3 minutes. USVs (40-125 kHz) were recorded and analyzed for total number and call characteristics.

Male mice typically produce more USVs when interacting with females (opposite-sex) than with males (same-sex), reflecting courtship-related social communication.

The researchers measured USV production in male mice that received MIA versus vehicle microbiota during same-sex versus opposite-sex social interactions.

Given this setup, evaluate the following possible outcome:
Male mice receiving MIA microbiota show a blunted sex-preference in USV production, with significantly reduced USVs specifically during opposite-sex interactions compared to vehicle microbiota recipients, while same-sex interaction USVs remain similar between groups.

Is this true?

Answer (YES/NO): YES